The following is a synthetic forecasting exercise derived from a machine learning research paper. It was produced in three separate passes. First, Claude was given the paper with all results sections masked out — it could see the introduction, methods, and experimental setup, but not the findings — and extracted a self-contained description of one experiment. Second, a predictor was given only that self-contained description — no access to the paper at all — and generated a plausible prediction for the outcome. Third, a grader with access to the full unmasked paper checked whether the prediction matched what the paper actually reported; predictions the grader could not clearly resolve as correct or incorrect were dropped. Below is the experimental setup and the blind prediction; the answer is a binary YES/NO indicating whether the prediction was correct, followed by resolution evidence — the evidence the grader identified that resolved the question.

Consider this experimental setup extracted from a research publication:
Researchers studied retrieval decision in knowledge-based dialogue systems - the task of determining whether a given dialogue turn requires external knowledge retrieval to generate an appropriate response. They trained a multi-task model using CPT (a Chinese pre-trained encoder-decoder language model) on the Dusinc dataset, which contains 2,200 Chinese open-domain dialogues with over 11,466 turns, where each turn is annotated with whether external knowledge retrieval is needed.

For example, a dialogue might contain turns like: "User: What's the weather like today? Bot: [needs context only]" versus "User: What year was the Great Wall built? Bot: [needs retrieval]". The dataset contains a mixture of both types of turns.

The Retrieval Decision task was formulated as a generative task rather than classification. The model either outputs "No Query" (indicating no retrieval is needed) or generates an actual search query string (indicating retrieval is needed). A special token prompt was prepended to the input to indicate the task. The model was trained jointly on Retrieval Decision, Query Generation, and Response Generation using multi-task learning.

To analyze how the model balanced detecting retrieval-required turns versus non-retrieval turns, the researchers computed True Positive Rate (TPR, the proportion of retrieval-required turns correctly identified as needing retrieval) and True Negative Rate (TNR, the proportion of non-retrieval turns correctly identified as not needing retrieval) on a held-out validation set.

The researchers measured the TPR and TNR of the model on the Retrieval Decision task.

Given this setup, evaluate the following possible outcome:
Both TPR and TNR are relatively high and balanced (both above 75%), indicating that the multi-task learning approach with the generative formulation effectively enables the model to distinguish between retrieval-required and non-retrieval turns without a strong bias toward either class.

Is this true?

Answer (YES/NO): NO